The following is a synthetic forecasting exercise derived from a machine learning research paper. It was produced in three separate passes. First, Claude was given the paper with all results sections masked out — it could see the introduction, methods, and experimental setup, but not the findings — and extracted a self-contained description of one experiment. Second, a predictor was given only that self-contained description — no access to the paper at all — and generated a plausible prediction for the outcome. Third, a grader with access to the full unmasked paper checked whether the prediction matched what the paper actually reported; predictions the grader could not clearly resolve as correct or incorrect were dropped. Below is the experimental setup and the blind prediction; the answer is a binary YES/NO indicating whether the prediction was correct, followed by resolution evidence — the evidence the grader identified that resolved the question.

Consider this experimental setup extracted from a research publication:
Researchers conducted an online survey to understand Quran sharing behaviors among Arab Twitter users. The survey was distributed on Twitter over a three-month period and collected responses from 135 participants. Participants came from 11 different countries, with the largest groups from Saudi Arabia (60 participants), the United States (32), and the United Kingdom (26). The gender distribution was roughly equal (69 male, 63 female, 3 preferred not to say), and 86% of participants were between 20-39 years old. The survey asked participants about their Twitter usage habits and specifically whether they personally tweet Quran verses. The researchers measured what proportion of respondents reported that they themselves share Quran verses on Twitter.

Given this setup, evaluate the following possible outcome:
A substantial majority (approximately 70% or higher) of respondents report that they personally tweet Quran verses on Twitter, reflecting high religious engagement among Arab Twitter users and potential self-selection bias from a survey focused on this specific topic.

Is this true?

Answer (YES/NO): NO